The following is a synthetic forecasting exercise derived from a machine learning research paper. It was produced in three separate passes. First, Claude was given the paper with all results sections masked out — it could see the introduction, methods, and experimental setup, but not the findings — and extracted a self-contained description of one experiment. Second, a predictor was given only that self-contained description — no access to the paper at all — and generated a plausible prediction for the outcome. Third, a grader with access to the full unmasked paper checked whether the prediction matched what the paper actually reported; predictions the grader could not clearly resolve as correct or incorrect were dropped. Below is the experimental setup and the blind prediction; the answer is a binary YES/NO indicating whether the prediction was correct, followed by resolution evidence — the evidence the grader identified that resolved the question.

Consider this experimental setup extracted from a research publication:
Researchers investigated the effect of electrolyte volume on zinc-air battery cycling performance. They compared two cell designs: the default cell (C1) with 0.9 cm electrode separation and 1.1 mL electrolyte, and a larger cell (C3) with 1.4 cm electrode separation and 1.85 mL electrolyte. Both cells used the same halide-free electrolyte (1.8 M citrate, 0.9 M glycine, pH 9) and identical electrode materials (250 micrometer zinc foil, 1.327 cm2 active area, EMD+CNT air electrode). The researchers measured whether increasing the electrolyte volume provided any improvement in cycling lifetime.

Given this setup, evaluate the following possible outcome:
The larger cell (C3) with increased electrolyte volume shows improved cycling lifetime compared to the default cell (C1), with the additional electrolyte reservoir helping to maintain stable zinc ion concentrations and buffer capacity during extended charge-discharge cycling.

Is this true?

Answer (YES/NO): YES